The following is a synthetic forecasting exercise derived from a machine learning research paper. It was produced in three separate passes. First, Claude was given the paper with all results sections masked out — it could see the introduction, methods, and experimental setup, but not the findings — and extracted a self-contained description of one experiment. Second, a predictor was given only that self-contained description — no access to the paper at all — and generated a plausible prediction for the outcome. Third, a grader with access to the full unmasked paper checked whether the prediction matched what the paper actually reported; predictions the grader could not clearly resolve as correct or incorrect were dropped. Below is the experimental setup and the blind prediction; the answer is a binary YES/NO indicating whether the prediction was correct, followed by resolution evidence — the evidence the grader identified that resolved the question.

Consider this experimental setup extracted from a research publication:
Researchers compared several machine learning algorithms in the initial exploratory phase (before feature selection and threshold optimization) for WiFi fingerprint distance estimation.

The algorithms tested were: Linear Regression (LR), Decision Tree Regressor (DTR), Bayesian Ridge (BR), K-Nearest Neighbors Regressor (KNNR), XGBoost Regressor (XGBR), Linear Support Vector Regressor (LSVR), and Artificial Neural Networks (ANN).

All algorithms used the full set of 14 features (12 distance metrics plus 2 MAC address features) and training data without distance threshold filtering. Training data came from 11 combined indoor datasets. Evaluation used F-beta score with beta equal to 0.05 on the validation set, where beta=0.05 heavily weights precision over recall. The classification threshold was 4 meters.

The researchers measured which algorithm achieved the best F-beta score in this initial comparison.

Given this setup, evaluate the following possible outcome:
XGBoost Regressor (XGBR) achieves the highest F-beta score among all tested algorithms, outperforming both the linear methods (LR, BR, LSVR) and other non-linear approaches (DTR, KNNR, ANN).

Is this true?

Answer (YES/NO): YES